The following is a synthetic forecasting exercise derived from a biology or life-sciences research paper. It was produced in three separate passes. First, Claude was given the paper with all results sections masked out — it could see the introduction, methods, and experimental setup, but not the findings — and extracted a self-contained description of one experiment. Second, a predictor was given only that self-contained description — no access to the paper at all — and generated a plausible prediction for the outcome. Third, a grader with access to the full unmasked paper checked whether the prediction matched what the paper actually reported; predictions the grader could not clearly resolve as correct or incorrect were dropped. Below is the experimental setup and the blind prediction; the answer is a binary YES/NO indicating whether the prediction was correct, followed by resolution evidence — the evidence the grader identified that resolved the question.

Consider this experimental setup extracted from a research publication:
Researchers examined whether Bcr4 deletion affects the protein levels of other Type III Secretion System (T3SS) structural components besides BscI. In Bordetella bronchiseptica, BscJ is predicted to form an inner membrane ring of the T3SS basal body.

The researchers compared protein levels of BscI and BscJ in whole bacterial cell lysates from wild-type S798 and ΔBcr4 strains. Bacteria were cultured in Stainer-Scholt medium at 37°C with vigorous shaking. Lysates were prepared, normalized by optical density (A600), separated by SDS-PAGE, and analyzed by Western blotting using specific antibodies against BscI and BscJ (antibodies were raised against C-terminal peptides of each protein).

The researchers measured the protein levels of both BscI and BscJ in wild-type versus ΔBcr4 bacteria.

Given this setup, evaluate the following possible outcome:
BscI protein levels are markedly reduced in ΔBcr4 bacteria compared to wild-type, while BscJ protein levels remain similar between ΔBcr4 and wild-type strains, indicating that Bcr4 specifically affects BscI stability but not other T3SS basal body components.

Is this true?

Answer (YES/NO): NO